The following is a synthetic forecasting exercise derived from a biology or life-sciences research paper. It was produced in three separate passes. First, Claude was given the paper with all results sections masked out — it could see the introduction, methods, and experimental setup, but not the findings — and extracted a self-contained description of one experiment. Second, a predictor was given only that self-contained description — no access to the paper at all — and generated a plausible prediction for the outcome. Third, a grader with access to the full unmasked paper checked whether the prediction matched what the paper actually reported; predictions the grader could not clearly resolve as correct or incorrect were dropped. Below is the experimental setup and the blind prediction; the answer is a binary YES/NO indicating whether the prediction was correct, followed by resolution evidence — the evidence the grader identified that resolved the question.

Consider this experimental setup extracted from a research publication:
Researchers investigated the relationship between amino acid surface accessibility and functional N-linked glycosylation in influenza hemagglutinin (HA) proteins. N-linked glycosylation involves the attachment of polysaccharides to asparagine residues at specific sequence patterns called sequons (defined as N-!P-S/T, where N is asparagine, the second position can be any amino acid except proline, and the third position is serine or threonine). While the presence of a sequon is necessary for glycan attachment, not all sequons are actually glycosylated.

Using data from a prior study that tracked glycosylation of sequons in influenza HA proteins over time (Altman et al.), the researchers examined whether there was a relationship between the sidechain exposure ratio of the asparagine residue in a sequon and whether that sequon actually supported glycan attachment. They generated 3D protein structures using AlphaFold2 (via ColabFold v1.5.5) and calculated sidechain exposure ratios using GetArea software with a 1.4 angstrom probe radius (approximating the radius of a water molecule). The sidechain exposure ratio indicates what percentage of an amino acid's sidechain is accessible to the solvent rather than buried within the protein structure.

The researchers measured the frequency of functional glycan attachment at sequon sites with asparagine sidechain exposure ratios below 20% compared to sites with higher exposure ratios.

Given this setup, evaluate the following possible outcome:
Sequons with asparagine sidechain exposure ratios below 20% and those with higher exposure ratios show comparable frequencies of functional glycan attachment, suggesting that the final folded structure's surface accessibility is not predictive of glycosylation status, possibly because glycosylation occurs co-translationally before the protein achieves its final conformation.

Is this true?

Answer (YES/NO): NO